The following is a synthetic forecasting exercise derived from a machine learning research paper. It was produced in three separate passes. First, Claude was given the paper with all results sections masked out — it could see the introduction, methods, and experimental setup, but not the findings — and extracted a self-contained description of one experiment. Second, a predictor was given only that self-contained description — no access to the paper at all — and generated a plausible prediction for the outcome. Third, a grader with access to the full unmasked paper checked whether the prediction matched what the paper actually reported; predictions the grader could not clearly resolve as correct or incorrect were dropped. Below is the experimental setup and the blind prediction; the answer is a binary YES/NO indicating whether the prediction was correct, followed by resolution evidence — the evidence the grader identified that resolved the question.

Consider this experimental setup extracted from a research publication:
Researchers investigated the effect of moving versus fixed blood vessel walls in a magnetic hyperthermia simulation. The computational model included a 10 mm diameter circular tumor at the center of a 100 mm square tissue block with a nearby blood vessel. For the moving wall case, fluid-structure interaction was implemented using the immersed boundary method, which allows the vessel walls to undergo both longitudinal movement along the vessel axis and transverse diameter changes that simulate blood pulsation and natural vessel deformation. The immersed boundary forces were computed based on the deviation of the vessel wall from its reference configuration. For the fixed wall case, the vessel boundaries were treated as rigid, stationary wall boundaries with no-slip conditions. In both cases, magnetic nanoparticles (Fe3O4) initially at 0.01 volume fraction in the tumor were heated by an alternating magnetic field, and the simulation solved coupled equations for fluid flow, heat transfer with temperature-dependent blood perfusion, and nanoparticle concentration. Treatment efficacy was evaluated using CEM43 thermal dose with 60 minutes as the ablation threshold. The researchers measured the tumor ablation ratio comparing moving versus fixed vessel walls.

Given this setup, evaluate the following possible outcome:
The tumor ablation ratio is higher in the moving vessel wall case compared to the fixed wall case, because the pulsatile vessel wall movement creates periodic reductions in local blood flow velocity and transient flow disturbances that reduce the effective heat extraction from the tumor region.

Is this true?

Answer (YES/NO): NO